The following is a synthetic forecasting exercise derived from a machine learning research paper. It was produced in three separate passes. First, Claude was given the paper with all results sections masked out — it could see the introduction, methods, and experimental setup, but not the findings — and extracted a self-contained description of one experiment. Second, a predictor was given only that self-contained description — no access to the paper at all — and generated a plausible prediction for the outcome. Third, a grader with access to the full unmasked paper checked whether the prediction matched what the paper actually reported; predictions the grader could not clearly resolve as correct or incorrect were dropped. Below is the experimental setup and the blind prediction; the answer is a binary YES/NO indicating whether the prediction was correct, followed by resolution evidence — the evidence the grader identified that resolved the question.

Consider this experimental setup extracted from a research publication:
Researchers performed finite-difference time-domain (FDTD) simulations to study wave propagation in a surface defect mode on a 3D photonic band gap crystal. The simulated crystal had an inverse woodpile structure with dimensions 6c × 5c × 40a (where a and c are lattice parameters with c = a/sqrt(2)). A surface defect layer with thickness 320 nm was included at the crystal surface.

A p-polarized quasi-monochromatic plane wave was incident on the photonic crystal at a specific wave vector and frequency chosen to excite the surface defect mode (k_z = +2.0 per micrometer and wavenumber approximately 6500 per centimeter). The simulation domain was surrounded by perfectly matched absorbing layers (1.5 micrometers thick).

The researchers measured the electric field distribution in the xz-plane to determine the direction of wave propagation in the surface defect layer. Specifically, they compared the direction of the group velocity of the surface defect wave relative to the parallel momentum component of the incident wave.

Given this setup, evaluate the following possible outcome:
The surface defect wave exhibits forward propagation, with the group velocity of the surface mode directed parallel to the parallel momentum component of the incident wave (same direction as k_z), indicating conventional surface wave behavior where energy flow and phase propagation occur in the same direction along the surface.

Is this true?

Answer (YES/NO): NO